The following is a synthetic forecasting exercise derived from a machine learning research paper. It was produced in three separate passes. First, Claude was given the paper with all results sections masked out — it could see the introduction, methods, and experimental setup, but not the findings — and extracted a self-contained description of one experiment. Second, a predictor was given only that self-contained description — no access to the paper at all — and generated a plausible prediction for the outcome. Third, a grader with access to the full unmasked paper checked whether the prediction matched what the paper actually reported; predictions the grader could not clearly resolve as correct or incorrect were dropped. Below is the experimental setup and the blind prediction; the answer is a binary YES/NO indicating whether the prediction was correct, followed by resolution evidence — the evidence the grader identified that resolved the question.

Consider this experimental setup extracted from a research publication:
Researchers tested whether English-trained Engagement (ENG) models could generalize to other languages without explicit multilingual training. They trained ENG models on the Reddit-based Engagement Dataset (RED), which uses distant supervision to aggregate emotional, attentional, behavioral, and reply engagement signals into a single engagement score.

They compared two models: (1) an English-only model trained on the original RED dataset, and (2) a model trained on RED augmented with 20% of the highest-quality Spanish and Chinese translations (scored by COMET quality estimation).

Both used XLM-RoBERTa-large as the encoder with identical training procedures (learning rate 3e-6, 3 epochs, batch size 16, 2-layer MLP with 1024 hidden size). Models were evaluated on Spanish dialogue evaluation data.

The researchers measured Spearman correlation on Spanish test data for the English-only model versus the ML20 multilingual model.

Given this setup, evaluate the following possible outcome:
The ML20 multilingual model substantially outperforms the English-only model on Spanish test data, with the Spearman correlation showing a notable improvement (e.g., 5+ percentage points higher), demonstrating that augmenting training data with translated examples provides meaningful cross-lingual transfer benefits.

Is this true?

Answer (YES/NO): NO